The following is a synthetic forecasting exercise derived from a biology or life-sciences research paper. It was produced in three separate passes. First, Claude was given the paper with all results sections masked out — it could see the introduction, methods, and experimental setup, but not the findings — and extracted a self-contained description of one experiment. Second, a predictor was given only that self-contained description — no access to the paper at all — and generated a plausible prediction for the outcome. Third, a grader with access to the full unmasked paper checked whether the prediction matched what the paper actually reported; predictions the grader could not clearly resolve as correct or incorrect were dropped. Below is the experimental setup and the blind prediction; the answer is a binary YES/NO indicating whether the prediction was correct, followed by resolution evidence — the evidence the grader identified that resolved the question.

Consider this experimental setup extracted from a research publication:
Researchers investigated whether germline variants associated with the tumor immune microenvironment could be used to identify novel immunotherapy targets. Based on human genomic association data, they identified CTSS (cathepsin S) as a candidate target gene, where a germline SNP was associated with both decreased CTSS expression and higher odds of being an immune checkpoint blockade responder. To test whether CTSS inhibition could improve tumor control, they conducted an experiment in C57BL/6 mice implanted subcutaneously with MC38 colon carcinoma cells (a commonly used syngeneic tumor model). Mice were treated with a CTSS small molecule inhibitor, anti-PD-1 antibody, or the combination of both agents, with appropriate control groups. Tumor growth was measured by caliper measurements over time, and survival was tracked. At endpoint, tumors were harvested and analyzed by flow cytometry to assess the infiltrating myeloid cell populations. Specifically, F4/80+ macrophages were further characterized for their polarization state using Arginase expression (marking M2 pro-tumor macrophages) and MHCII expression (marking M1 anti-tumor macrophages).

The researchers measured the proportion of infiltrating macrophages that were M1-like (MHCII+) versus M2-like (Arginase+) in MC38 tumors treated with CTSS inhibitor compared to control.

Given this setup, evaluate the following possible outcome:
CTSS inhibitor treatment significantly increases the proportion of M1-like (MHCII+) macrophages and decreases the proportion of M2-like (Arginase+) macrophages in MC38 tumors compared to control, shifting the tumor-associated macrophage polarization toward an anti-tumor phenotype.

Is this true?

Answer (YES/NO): YES